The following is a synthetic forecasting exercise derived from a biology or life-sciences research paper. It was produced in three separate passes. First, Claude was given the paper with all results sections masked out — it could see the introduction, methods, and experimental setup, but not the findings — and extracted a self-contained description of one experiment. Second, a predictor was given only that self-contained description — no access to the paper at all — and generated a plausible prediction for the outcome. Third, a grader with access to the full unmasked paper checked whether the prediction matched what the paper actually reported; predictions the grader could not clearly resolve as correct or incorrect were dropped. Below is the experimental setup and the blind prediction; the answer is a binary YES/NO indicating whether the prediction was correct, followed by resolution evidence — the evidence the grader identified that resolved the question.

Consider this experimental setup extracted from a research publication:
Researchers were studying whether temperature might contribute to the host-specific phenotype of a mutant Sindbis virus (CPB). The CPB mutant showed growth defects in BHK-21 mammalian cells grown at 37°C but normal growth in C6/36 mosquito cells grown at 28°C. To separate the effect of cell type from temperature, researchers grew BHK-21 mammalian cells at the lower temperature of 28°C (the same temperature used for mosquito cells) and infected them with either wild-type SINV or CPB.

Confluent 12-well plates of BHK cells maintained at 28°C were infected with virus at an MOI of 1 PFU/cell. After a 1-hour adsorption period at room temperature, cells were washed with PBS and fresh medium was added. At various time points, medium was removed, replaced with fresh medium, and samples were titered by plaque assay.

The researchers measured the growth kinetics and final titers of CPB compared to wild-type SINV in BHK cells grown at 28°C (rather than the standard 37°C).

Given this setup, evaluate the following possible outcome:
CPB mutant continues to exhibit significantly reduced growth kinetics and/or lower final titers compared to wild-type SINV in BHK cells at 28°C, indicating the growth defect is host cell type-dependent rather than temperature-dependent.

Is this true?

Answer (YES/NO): YES